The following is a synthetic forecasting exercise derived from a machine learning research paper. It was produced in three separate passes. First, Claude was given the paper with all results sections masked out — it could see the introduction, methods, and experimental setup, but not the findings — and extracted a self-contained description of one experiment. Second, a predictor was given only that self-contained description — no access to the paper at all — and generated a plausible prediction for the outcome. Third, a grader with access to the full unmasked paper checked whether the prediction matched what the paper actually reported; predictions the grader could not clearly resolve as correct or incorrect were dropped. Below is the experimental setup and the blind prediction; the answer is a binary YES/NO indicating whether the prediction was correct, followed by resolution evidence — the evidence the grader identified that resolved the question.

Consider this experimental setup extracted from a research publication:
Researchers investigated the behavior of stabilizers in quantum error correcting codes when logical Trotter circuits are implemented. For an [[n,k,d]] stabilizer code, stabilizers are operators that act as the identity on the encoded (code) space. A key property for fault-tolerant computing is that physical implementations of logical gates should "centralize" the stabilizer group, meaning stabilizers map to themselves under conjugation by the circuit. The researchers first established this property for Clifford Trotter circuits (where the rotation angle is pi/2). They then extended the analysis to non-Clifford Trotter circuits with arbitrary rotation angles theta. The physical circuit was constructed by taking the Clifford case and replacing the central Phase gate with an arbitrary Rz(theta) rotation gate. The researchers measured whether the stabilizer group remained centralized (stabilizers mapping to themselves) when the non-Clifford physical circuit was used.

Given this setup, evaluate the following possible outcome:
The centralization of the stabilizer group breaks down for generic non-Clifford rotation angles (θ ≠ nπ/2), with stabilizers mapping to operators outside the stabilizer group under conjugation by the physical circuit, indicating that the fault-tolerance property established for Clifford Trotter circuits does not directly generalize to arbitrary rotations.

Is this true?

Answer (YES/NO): NO